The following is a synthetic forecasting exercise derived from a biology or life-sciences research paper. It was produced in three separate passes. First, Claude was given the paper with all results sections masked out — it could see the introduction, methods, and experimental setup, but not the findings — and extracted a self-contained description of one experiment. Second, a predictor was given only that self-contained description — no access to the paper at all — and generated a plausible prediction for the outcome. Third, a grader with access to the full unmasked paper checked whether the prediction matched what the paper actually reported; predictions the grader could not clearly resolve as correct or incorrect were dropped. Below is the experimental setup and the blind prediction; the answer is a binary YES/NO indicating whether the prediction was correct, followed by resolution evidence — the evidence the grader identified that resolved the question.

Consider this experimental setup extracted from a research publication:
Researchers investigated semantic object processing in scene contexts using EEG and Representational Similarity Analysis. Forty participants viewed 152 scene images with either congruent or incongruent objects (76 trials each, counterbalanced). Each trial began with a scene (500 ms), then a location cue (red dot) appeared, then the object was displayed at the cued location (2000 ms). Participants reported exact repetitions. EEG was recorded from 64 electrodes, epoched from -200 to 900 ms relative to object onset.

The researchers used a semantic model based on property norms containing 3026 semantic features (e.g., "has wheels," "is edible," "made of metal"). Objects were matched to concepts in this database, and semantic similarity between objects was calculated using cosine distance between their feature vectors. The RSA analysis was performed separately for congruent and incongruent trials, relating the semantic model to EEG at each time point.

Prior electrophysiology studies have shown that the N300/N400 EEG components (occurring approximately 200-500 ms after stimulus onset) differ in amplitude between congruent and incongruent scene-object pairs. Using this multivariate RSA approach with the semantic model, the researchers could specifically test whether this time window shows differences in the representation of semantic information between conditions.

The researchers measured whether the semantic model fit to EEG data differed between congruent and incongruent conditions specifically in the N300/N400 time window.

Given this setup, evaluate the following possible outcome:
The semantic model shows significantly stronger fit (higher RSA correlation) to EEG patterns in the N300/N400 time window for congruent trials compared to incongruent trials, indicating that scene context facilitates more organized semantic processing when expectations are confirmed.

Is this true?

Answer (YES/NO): NO